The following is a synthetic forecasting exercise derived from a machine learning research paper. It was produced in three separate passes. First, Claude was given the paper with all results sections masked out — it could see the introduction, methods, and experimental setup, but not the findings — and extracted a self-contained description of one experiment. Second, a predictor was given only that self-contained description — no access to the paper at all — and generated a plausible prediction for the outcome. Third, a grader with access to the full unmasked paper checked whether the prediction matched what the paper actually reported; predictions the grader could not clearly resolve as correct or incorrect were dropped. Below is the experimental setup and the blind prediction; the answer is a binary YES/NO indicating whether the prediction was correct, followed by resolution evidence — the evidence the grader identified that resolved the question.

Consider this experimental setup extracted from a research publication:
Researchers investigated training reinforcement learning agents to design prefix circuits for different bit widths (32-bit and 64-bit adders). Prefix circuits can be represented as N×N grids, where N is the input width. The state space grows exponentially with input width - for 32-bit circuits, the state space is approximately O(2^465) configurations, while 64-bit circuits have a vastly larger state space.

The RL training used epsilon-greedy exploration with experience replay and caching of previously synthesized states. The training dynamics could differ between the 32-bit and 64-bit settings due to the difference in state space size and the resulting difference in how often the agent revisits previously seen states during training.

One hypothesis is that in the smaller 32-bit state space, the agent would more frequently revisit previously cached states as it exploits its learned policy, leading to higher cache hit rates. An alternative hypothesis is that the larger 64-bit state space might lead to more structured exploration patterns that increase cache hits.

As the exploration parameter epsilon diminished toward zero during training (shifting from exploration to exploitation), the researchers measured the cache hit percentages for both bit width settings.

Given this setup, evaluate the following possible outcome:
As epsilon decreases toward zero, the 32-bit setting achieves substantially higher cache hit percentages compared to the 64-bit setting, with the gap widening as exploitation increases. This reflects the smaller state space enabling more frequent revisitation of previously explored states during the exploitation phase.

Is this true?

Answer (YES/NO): YES